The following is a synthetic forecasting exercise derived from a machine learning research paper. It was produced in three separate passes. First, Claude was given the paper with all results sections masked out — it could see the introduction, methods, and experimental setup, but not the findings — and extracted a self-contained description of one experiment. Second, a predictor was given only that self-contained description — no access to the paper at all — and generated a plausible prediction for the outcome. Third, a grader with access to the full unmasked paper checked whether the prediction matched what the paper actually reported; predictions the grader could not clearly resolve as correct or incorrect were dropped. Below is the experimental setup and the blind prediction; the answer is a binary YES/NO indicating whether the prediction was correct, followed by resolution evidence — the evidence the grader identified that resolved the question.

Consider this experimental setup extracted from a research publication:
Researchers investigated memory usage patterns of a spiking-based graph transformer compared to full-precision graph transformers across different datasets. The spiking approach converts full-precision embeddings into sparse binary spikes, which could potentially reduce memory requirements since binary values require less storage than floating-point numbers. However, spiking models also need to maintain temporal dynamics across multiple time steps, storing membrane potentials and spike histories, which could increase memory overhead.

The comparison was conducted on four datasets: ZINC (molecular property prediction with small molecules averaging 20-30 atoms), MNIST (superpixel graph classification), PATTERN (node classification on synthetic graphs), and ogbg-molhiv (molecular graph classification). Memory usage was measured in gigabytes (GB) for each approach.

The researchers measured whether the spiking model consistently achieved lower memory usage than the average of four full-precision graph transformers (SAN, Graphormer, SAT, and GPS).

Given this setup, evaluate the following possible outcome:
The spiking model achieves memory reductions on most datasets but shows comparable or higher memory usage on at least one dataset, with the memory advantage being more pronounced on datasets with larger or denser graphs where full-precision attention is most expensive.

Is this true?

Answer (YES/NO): NO